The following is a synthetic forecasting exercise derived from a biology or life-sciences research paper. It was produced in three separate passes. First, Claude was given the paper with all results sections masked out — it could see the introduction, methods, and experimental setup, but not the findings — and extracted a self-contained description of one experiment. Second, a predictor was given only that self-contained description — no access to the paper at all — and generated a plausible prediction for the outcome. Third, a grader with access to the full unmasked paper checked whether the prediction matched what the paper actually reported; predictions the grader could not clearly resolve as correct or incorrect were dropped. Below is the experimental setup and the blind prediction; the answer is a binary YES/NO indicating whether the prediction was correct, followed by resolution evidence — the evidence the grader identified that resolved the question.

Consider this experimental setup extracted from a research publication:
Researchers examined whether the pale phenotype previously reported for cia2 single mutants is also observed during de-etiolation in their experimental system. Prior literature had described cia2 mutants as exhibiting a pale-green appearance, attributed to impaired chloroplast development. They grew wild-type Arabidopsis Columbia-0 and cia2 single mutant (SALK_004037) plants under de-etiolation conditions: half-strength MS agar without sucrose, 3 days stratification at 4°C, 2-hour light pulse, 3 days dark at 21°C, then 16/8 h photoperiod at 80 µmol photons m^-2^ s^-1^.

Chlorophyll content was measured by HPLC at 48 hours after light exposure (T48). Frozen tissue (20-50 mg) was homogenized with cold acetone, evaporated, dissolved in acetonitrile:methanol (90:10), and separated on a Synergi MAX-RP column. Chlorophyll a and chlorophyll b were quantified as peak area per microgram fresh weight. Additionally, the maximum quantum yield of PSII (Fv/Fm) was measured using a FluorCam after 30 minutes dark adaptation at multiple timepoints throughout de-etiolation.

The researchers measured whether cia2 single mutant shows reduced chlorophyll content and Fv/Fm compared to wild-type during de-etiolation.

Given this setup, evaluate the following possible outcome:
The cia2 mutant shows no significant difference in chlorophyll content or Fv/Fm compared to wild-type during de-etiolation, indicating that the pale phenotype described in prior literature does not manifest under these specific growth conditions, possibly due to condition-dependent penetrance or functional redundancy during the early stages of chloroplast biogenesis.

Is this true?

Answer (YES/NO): YES